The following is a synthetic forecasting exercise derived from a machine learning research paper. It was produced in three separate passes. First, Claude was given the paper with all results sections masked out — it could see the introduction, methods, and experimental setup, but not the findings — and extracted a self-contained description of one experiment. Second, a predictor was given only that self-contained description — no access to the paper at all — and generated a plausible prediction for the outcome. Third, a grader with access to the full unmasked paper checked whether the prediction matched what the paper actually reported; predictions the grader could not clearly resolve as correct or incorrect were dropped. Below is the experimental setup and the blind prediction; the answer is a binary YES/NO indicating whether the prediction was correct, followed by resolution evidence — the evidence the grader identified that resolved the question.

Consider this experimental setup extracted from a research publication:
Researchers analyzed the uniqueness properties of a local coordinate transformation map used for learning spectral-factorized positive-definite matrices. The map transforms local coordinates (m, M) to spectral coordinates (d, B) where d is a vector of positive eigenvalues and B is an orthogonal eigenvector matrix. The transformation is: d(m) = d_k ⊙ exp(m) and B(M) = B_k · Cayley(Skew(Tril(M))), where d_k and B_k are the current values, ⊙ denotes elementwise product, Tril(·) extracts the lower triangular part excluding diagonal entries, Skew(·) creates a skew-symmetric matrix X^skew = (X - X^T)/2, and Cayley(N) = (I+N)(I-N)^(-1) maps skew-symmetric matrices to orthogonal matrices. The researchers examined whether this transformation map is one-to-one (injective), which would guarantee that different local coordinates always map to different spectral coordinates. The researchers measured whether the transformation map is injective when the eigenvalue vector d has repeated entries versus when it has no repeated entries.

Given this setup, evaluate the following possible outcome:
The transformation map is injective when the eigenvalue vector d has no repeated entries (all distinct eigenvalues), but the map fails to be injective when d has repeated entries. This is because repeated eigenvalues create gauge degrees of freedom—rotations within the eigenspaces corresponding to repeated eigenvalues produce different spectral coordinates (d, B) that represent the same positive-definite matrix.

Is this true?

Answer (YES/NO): YES